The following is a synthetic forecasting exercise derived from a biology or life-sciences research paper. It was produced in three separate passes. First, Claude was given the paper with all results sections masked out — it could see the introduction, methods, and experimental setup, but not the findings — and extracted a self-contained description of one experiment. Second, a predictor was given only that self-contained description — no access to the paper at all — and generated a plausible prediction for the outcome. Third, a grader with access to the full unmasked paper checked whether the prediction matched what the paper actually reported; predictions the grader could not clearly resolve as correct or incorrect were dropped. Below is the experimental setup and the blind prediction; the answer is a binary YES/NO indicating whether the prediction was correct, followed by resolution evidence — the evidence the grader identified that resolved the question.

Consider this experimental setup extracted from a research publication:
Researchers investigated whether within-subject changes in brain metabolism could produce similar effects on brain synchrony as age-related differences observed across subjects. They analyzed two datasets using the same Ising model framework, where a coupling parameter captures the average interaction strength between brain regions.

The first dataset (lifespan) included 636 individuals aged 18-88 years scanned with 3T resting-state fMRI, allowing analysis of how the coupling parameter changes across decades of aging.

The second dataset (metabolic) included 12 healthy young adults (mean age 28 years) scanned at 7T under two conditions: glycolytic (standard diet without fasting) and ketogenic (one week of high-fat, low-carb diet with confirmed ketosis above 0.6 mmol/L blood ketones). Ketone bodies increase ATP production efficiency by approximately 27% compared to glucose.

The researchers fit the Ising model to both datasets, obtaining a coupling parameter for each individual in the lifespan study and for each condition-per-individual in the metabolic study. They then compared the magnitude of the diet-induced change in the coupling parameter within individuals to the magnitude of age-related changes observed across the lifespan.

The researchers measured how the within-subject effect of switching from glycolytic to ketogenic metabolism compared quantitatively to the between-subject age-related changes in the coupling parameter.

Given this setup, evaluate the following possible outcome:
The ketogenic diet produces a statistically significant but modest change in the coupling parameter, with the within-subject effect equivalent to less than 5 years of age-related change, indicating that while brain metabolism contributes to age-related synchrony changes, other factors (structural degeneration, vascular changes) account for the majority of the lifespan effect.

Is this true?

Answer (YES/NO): NO